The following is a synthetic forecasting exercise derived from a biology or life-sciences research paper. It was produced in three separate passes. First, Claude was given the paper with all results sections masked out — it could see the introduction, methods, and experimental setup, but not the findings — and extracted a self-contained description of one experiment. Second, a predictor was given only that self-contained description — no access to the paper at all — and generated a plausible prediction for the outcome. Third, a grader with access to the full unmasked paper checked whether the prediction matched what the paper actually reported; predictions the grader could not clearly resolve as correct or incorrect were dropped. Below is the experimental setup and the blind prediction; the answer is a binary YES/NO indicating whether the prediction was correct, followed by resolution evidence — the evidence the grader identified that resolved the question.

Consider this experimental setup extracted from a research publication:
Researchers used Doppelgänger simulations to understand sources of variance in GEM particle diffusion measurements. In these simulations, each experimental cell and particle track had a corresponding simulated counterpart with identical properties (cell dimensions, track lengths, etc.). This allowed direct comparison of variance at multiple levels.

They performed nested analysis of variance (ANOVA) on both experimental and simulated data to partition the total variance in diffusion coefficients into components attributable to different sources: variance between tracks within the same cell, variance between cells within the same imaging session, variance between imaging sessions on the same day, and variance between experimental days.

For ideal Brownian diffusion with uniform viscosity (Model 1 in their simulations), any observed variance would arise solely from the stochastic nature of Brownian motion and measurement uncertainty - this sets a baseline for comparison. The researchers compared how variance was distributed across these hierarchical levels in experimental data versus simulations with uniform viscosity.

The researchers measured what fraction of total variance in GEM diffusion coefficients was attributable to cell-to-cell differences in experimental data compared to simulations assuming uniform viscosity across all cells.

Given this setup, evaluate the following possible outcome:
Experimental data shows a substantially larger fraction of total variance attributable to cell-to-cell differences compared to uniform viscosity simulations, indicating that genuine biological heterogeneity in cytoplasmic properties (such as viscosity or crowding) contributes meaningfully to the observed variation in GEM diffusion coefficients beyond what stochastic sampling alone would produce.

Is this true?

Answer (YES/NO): YES